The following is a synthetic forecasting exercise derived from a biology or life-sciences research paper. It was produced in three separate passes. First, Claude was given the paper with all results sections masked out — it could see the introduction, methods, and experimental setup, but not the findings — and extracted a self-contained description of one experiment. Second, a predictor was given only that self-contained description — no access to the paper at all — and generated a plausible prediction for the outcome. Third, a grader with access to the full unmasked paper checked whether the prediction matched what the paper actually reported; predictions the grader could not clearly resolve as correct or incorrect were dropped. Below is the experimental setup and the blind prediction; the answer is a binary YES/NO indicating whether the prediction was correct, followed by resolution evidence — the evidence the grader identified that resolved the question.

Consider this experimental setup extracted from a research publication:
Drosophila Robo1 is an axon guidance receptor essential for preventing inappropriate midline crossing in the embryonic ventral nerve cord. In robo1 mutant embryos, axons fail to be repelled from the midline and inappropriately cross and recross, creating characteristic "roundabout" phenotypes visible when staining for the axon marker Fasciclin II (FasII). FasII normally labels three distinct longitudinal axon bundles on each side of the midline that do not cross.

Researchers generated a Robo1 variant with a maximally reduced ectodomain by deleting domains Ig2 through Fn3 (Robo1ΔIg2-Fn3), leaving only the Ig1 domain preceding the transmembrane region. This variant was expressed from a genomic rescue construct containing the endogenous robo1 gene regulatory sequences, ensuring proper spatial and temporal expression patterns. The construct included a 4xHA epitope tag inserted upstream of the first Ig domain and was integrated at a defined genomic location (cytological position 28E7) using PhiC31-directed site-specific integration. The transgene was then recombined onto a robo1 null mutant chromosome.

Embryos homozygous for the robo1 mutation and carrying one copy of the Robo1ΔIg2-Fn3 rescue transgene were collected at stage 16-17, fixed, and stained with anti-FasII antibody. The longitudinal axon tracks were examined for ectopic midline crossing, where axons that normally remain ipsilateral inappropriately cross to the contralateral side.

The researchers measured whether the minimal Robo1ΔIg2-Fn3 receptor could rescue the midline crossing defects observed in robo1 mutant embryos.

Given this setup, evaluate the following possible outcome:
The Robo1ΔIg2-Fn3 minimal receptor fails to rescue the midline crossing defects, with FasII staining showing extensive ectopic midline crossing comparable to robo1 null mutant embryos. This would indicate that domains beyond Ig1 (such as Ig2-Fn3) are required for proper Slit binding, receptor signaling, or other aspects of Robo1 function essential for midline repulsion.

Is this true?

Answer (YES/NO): NO